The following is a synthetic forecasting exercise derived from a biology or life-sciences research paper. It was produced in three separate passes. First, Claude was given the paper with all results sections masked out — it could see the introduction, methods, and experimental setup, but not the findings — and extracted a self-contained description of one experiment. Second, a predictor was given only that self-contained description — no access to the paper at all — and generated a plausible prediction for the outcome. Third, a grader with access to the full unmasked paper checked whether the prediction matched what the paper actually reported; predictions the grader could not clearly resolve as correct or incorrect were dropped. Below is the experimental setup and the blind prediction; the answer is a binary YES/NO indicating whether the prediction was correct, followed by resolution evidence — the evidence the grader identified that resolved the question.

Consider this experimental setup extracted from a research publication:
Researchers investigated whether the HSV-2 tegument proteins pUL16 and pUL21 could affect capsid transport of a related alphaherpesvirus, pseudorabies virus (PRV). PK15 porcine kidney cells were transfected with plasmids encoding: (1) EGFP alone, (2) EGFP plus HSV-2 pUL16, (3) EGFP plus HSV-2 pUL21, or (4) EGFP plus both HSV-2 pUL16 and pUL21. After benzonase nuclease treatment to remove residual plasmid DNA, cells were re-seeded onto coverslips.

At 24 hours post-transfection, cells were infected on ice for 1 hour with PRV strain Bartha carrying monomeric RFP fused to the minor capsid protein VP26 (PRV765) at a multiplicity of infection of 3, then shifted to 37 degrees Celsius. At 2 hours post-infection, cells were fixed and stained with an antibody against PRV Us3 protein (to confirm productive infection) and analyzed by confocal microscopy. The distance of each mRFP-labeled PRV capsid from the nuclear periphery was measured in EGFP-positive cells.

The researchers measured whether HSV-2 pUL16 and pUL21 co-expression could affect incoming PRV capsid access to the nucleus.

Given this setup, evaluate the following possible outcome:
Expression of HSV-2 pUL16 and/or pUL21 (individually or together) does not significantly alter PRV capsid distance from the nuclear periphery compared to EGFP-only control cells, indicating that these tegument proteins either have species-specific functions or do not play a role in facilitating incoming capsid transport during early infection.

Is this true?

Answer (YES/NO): NO